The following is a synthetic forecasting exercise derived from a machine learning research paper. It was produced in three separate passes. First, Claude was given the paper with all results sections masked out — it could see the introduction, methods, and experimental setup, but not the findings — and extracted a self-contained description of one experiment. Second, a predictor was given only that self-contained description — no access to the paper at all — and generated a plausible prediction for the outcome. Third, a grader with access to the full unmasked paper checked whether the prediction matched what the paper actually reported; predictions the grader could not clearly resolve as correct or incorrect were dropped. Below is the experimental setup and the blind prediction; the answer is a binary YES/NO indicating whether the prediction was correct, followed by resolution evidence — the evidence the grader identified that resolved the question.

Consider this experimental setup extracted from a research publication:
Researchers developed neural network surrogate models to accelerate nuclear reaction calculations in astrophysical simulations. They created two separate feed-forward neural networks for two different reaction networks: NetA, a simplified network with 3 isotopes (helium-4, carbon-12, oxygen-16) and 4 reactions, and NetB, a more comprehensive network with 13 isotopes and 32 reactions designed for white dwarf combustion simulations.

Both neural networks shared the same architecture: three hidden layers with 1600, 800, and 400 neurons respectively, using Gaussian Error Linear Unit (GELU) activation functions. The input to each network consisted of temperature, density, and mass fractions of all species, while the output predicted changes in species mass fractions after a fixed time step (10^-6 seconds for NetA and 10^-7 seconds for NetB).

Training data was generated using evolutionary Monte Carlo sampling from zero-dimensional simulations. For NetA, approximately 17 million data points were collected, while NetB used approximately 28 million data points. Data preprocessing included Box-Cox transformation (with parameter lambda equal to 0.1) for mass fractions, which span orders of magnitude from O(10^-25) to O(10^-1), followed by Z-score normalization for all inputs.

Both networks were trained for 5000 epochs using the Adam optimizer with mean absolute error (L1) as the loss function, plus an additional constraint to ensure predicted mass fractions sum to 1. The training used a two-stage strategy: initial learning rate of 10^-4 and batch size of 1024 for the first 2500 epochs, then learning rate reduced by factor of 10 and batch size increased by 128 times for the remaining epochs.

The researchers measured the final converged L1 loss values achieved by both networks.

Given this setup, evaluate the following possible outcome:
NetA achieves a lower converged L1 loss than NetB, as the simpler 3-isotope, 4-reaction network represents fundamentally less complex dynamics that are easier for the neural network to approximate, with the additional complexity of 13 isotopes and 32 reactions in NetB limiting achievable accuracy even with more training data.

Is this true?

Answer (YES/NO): YES